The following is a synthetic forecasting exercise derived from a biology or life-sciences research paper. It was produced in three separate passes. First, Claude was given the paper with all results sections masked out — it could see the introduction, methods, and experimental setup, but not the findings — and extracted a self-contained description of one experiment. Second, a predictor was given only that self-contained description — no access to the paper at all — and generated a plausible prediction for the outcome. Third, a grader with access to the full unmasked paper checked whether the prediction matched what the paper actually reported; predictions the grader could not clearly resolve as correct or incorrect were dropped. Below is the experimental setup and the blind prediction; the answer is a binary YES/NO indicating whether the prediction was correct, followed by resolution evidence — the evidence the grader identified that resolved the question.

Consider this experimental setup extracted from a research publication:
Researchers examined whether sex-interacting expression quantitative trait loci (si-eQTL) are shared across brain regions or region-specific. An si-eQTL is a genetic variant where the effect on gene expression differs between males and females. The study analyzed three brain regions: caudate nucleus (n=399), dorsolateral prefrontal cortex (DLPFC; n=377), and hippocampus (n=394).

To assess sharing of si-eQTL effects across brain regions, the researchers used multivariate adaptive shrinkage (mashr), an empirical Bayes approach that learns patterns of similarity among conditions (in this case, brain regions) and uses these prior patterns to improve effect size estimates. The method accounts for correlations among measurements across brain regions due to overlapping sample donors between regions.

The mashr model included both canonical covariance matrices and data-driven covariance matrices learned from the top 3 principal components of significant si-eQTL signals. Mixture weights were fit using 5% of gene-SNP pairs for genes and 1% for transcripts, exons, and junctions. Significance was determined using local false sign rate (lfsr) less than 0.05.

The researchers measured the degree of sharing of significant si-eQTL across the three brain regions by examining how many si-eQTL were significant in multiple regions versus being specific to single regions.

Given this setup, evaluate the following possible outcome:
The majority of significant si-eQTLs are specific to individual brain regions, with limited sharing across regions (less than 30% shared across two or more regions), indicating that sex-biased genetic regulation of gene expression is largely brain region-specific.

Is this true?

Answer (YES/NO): NO